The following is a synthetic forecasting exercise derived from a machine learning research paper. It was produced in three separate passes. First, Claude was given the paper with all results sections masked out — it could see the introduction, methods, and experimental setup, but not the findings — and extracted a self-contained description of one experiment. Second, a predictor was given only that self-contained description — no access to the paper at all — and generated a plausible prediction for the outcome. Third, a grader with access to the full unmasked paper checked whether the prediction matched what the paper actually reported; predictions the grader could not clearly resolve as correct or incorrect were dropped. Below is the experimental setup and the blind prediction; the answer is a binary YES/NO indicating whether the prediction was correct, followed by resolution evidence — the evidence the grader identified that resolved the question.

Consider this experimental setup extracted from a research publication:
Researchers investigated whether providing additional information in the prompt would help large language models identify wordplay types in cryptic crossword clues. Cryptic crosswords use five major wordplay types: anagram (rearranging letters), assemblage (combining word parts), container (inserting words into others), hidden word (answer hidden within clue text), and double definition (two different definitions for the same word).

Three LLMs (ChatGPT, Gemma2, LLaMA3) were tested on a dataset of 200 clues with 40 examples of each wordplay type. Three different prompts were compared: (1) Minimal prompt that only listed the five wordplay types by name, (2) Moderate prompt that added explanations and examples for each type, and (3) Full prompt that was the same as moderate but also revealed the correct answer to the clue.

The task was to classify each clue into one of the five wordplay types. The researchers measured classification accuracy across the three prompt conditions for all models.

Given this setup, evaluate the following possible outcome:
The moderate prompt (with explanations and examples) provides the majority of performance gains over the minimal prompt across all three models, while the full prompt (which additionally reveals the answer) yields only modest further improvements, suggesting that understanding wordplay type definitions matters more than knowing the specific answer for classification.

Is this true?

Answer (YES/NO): NO